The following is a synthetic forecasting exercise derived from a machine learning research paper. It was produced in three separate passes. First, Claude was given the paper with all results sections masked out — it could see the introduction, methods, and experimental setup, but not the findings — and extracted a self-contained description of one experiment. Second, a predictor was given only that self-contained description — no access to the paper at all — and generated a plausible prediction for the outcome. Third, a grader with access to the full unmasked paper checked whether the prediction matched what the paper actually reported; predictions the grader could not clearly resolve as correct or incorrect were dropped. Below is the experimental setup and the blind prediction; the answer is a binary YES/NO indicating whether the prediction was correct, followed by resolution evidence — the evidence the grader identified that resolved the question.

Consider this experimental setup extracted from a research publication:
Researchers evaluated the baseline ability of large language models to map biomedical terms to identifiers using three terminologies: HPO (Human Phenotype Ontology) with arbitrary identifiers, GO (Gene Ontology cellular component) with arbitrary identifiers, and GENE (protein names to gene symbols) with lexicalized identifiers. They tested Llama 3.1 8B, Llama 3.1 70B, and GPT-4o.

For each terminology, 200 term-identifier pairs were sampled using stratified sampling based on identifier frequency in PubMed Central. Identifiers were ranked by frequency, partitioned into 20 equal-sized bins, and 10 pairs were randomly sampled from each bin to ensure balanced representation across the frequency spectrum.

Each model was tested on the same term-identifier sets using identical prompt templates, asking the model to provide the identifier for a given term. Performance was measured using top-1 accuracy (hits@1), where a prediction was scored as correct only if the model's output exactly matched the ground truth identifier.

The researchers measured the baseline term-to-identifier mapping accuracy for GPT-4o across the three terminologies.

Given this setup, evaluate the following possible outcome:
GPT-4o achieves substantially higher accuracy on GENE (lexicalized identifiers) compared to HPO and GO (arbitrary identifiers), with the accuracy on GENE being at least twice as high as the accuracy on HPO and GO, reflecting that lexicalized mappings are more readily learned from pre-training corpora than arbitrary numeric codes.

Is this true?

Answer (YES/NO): YES